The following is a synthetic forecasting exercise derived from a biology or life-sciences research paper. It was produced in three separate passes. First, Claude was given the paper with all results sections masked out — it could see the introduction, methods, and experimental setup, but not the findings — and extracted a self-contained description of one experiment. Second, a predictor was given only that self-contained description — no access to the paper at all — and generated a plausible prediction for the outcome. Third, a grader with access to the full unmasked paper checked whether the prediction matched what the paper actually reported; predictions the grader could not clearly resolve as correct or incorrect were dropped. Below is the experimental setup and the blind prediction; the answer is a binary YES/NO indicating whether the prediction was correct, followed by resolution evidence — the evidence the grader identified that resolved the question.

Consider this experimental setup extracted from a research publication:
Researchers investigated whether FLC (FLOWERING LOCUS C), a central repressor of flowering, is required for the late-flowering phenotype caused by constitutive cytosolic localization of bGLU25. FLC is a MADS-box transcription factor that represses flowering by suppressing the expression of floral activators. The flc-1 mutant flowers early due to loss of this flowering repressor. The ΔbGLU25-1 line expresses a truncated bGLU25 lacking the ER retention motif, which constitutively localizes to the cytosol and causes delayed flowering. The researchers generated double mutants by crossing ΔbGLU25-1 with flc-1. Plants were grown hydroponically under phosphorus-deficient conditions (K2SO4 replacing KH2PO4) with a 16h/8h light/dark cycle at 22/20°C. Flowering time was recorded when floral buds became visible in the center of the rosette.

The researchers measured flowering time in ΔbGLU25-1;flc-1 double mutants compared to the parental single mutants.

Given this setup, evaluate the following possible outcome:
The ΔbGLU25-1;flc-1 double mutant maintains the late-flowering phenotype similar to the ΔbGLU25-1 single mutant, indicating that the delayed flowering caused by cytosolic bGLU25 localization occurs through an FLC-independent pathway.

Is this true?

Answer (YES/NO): NO